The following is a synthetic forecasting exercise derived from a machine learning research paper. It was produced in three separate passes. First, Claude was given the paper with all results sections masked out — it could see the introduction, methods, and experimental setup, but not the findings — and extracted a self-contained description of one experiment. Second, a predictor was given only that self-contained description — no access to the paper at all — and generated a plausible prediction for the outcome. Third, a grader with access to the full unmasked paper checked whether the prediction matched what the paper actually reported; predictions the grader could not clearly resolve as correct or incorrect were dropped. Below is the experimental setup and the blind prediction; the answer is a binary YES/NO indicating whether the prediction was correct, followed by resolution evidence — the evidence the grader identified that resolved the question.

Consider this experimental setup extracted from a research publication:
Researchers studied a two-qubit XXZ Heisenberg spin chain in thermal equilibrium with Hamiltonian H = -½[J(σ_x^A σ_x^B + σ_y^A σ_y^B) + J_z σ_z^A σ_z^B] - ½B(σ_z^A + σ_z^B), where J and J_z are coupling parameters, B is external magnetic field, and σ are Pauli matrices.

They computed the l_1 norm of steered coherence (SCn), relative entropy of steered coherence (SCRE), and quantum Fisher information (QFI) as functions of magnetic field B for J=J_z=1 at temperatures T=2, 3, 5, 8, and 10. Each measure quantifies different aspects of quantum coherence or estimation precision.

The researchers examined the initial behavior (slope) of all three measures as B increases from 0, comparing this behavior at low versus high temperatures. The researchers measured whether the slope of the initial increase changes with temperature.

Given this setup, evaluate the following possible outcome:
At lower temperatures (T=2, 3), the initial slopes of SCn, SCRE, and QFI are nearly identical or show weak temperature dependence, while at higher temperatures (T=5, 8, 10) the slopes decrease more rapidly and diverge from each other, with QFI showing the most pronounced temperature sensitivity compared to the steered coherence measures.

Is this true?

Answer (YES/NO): NO